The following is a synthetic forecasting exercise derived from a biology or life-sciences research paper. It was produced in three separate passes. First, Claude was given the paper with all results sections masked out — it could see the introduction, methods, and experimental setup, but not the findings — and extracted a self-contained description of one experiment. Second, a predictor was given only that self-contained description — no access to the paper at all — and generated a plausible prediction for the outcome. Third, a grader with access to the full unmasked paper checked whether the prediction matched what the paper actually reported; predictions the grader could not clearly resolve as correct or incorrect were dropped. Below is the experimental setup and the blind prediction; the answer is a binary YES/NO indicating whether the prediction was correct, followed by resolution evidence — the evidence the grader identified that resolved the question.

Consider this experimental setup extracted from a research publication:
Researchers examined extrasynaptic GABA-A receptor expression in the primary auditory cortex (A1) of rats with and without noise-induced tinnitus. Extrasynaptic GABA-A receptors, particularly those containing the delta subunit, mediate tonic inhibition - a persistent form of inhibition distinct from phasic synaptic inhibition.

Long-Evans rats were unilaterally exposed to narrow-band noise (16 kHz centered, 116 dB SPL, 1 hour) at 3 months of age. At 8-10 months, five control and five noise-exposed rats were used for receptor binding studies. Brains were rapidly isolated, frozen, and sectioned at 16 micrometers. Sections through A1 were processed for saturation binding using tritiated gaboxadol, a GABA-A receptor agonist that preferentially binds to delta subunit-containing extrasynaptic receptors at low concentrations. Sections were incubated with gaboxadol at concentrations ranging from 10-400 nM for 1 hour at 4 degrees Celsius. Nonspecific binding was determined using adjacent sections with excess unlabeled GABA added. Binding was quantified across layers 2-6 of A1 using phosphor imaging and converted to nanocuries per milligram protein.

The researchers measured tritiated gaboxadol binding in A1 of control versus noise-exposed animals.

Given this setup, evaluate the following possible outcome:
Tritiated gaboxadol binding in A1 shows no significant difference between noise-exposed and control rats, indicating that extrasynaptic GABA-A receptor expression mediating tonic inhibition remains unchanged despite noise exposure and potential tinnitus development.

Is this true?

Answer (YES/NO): YES